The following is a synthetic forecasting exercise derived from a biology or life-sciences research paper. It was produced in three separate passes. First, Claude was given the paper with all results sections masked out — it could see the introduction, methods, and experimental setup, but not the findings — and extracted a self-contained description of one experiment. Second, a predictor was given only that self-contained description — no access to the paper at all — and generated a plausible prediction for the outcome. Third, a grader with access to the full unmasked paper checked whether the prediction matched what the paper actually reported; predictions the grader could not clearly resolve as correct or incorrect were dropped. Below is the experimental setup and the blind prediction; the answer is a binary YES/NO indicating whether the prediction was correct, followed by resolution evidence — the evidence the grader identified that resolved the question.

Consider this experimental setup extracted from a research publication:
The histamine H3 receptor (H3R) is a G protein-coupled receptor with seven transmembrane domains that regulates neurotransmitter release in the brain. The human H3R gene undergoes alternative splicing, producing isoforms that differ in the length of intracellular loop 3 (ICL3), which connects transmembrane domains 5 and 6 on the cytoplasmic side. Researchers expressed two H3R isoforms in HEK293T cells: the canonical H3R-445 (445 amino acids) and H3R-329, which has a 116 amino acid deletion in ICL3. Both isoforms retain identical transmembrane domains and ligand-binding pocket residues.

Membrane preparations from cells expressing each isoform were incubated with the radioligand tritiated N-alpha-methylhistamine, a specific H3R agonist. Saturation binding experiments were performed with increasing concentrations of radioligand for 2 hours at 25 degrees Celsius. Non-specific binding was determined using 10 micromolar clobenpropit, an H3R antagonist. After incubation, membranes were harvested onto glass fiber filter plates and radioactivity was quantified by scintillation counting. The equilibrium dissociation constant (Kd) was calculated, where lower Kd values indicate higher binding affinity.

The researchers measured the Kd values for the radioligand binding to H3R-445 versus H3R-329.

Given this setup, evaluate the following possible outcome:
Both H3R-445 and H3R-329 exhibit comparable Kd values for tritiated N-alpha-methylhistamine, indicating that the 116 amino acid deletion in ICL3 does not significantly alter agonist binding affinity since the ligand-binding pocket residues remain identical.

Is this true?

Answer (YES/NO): NO